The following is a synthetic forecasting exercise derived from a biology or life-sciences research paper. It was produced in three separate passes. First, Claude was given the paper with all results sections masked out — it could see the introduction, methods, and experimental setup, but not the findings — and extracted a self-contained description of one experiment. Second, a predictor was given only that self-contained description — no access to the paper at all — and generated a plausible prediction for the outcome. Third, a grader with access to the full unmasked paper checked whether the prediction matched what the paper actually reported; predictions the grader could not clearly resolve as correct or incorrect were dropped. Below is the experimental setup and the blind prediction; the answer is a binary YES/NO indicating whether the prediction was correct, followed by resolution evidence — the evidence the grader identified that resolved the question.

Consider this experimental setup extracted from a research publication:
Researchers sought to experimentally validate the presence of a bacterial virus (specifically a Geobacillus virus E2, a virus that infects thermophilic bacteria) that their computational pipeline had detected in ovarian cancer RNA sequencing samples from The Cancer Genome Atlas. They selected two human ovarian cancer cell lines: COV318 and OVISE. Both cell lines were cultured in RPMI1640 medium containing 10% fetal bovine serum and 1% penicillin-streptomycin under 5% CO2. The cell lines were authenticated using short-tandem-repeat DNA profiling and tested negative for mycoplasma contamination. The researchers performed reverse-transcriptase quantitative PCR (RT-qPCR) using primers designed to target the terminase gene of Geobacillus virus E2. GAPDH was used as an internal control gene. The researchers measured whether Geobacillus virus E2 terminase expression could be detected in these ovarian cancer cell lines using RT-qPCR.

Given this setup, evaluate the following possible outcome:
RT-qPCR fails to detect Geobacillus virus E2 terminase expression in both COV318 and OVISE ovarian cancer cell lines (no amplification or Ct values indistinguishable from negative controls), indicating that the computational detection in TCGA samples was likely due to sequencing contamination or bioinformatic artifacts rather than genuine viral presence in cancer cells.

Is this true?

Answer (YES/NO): NO